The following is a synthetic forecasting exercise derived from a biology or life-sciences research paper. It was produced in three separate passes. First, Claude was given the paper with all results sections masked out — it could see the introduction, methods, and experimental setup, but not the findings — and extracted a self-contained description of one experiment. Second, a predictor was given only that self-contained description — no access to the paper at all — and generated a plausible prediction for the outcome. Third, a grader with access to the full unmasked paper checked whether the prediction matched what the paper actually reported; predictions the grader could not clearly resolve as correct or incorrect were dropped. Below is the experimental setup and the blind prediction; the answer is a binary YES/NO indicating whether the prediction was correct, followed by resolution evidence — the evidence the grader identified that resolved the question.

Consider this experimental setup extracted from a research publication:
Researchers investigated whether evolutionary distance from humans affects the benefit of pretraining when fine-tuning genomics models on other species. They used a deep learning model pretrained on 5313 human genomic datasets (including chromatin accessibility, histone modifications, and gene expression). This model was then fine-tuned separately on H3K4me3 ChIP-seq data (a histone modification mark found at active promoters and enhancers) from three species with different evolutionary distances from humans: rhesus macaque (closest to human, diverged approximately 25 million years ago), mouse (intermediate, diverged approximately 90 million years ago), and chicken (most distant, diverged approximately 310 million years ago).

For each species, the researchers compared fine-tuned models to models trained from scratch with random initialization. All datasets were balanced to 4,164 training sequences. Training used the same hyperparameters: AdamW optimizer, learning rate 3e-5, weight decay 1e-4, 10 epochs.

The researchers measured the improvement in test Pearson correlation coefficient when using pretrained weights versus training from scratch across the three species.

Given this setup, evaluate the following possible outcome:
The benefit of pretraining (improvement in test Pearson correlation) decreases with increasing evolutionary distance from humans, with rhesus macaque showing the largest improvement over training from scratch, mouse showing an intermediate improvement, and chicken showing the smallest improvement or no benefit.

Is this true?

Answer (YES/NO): NO